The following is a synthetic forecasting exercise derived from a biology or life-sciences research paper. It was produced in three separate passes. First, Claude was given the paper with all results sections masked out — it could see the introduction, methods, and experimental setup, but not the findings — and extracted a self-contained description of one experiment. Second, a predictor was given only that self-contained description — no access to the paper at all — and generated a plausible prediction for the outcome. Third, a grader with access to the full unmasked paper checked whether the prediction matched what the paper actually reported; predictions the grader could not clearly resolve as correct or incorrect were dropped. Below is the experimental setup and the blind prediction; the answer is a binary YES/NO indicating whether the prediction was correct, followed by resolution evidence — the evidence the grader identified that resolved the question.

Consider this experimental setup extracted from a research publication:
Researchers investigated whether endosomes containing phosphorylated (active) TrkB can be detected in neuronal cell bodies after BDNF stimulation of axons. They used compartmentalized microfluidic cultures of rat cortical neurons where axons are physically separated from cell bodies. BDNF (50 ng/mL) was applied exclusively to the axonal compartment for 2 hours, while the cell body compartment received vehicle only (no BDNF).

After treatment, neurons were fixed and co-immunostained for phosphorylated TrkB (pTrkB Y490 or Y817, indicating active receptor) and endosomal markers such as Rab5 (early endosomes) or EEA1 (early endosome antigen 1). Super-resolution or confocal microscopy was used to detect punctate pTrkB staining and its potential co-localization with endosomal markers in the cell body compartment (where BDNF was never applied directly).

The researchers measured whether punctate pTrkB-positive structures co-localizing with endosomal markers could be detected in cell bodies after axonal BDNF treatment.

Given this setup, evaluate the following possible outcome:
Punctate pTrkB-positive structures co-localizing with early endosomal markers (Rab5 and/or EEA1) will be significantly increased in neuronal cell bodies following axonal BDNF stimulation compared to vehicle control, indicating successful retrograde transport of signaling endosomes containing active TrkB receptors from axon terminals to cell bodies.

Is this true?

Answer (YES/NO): NO